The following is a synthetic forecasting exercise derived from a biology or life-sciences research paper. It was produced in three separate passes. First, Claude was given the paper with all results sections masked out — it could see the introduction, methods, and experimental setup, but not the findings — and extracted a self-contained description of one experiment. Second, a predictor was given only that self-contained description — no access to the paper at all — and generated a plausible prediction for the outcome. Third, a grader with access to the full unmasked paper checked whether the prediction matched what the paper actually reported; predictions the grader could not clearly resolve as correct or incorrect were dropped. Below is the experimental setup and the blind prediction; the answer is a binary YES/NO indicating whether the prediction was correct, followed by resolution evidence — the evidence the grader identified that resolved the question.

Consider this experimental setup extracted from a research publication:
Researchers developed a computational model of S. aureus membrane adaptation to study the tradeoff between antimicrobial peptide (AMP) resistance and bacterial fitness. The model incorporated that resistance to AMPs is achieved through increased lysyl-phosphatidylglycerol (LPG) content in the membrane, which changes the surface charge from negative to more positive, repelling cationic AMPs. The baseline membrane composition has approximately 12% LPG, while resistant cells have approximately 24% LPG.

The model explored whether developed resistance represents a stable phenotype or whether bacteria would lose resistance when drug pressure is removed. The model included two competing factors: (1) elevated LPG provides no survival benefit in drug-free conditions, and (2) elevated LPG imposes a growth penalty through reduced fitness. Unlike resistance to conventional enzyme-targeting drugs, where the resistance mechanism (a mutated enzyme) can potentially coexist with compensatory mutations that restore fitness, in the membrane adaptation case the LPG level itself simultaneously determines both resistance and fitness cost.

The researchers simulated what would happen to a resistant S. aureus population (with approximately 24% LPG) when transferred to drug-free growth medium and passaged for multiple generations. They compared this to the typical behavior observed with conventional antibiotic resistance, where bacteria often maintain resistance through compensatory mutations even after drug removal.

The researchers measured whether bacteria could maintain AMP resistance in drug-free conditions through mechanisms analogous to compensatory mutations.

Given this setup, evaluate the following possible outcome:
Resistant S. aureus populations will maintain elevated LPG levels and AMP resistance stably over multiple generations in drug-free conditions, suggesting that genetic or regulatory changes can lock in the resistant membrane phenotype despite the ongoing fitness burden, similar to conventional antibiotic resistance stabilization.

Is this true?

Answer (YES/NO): NO